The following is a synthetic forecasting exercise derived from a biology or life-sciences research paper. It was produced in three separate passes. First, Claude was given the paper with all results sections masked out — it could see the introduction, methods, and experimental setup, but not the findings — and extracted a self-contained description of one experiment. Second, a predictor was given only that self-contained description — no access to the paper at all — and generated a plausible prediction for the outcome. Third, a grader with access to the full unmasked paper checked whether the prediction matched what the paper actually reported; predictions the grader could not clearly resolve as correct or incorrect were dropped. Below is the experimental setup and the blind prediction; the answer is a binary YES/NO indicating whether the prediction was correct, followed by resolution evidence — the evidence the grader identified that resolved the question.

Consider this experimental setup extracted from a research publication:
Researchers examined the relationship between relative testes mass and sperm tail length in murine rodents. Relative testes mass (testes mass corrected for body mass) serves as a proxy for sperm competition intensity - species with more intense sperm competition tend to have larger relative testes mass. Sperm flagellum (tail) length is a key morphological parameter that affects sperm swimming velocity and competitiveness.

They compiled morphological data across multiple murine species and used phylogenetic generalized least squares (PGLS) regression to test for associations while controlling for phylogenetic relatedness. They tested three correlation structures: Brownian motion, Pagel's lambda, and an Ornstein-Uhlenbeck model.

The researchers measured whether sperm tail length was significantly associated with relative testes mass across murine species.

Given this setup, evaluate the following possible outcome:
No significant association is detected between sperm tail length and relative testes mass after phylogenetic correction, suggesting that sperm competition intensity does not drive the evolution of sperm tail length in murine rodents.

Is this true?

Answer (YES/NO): NO